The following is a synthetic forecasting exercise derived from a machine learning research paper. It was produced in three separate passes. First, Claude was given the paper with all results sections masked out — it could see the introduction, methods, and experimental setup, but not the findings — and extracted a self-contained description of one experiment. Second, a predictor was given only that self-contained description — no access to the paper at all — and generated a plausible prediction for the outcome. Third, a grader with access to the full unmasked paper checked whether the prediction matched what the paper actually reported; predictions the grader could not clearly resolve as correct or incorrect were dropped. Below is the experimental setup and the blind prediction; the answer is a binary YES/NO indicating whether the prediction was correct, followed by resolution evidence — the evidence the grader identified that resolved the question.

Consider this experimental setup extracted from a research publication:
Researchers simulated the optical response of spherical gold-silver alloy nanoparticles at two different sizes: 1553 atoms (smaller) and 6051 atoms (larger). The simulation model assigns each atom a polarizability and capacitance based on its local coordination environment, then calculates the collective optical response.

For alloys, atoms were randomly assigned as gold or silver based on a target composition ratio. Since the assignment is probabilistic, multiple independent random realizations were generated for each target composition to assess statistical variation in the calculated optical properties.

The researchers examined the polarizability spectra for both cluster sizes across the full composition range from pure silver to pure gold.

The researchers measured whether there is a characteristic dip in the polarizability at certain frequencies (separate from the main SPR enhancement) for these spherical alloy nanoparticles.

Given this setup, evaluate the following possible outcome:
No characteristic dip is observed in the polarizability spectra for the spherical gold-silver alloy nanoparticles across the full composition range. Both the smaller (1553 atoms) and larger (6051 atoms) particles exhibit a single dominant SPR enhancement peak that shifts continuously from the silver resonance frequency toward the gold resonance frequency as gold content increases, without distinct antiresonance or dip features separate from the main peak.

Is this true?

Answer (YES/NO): YES